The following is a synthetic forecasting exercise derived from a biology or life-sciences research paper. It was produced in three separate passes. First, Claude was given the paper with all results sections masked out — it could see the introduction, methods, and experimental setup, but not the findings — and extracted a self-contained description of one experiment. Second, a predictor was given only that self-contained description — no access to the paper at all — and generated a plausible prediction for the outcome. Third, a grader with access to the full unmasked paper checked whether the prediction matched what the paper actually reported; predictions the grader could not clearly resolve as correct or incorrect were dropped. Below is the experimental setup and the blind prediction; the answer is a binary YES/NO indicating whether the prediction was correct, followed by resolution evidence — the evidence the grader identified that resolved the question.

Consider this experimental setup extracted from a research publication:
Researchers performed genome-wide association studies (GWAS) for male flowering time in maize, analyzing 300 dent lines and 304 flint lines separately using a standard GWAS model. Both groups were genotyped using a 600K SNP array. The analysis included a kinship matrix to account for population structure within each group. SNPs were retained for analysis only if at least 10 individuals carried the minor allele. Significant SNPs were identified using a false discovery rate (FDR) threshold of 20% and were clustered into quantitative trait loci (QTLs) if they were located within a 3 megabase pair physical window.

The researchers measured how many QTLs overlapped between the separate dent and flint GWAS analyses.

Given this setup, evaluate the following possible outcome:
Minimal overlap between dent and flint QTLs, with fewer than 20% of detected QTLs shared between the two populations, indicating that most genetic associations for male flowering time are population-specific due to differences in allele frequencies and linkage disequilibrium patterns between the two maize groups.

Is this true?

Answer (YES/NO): YES